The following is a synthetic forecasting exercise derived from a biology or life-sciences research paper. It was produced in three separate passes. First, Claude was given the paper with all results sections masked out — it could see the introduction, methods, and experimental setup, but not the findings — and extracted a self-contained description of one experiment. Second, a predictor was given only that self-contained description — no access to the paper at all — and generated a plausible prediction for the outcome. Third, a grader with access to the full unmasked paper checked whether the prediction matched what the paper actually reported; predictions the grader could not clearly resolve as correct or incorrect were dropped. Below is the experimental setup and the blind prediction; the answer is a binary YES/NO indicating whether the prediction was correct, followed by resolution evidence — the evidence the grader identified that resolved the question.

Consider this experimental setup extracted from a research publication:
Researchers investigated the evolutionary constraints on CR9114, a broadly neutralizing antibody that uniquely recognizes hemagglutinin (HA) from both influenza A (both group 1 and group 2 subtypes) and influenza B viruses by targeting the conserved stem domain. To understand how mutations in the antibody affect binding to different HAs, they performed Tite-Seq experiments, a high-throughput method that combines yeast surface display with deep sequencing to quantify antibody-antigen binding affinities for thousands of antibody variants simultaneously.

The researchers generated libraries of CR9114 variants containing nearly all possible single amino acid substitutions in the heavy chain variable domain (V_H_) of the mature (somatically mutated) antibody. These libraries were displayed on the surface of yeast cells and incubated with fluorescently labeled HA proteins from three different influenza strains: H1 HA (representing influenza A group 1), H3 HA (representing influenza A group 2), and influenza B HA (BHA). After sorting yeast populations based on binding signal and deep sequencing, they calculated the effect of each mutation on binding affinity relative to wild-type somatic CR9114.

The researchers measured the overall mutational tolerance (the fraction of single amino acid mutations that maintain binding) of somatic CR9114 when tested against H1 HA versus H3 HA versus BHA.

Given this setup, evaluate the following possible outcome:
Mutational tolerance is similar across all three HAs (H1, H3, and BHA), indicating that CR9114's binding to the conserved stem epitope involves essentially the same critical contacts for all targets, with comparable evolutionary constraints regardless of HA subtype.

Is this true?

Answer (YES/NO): NO